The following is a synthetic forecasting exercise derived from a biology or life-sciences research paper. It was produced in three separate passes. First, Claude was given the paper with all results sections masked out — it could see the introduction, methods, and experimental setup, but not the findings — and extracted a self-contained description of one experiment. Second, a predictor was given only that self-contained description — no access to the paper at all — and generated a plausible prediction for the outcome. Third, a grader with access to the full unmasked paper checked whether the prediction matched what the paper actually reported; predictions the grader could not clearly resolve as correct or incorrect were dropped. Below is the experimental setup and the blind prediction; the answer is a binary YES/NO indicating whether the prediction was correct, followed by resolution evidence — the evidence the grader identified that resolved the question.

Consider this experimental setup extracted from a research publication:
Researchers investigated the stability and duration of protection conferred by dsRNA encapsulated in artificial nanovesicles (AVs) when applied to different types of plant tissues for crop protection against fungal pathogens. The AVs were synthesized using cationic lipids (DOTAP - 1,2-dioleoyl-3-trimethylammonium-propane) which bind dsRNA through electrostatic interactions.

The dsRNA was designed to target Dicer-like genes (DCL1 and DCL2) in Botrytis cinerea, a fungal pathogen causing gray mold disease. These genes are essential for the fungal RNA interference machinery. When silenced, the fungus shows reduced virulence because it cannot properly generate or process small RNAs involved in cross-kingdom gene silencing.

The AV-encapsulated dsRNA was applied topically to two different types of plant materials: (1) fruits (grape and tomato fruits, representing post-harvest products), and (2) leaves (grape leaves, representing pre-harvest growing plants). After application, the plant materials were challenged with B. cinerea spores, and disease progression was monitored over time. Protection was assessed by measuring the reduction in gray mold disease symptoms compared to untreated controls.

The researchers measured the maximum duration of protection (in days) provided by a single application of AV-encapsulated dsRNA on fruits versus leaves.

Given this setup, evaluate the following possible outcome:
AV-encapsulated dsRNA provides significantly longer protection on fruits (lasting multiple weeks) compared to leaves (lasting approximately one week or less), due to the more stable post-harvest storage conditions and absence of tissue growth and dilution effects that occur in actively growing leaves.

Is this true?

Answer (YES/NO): NO